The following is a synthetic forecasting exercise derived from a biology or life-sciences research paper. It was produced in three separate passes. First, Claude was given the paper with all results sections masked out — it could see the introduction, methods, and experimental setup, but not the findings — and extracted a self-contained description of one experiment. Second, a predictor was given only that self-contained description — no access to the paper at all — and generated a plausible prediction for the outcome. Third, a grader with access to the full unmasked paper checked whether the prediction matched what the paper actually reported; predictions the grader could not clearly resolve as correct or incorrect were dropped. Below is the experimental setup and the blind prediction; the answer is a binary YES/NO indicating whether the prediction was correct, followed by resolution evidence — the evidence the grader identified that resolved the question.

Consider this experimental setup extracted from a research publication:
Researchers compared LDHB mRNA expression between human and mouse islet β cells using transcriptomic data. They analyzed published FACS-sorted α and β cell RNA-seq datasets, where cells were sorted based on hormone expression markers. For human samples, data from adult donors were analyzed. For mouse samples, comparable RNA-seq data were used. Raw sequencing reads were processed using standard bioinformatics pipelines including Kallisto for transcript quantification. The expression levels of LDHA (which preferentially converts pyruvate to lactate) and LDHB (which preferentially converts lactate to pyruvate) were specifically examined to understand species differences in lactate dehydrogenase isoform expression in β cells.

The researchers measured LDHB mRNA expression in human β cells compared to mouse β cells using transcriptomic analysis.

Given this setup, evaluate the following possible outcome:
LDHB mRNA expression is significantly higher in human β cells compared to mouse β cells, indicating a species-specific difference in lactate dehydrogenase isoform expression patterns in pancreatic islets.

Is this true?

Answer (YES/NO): YES